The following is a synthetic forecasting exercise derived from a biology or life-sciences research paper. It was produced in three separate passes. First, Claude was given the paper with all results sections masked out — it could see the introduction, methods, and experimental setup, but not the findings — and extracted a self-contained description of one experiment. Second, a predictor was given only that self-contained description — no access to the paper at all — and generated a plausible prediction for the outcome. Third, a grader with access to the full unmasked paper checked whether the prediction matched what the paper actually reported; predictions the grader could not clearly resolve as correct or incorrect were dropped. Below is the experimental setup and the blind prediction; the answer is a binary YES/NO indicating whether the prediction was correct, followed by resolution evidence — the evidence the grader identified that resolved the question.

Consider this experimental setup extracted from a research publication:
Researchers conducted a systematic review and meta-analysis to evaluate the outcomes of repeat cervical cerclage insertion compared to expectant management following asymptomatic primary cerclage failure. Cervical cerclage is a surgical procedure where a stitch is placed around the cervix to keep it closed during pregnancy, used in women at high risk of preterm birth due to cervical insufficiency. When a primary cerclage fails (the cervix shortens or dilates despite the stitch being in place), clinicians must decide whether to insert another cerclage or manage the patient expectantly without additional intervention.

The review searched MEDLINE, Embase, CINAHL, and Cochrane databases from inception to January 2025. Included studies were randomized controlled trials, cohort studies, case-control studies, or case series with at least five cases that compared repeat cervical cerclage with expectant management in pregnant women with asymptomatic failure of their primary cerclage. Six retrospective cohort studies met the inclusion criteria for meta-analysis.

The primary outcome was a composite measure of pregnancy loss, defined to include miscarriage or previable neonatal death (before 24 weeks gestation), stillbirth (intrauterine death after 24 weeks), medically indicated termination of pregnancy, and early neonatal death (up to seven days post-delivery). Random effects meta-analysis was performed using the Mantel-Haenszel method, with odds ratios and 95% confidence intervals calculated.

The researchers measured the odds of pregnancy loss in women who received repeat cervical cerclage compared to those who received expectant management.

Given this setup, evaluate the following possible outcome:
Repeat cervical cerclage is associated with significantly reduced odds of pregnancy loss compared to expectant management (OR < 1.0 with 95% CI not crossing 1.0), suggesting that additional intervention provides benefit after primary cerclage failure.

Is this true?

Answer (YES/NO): NO